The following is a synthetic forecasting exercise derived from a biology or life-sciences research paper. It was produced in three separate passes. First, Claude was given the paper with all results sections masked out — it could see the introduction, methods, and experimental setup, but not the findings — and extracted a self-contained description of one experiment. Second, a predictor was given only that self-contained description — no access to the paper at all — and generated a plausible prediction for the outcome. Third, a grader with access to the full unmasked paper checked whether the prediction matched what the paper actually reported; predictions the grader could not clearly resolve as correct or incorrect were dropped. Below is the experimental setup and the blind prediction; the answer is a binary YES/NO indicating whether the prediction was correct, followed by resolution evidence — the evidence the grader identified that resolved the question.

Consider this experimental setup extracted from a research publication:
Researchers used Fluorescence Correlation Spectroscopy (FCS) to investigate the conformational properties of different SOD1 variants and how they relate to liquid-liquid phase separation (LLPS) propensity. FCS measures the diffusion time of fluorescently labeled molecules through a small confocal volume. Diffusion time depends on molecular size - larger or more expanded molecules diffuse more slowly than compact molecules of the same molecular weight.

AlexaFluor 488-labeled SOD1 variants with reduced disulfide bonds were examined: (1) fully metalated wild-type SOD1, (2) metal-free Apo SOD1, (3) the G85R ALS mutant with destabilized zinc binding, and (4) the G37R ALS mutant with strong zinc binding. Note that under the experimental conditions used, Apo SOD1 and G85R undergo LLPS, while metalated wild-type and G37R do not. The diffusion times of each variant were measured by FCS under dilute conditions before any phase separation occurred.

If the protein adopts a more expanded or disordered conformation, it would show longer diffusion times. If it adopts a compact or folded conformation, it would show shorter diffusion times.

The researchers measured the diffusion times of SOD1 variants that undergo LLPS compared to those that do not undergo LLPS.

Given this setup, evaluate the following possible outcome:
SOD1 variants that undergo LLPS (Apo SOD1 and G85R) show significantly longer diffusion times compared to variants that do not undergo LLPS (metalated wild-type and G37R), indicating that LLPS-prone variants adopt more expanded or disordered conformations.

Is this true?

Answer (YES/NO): YES